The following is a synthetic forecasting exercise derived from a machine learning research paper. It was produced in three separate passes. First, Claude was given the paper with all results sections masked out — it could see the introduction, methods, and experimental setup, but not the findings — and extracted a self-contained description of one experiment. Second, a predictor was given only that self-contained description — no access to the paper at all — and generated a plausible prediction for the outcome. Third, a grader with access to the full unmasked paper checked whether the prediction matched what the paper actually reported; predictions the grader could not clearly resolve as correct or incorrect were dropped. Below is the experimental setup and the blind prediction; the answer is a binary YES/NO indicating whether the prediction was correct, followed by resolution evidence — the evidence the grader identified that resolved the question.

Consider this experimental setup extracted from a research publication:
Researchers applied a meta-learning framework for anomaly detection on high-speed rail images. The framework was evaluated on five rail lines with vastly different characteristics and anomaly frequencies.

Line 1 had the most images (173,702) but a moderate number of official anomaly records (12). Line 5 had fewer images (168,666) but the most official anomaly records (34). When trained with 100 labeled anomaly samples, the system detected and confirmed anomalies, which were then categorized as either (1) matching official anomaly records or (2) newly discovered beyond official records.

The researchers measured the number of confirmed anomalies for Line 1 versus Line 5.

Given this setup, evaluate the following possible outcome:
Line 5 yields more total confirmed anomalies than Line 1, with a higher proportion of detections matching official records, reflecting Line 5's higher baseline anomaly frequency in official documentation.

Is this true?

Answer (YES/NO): NO